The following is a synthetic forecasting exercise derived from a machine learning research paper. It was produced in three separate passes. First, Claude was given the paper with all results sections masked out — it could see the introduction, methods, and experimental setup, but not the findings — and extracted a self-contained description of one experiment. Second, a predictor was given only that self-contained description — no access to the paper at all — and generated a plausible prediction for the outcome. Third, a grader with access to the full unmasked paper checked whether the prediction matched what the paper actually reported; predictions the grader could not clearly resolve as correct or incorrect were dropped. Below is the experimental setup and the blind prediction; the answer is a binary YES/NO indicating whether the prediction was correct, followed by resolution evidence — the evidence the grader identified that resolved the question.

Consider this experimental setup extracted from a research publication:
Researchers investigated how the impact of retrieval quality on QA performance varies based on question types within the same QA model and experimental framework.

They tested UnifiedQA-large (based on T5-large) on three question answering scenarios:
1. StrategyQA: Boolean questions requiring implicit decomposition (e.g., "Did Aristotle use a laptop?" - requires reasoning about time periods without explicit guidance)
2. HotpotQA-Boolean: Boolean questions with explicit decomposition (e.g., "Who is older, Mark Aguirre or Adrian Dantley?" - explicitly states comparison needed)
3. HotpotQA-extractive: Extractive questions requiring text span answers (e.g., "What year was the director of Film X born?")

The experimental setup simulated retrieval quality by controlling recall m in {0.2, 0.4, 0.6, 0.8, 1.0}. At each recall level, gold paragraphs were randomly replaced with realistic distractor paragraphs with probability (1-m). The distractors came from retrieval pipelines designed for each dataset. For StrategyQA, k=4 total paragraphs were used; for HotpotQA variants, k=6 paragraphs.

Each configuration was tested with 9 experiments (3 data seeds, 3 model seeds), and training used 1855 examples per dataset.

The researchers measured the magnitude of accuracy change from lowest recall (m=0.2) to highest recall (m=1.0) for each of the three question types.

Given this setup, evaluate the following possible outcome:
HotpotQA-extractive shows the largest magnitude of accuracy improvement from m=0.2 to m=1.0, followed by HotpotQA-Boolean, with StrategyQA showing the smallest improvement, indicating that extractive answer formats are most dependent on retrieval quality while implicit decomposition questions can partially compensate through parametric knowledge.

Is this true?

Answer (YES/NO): YES